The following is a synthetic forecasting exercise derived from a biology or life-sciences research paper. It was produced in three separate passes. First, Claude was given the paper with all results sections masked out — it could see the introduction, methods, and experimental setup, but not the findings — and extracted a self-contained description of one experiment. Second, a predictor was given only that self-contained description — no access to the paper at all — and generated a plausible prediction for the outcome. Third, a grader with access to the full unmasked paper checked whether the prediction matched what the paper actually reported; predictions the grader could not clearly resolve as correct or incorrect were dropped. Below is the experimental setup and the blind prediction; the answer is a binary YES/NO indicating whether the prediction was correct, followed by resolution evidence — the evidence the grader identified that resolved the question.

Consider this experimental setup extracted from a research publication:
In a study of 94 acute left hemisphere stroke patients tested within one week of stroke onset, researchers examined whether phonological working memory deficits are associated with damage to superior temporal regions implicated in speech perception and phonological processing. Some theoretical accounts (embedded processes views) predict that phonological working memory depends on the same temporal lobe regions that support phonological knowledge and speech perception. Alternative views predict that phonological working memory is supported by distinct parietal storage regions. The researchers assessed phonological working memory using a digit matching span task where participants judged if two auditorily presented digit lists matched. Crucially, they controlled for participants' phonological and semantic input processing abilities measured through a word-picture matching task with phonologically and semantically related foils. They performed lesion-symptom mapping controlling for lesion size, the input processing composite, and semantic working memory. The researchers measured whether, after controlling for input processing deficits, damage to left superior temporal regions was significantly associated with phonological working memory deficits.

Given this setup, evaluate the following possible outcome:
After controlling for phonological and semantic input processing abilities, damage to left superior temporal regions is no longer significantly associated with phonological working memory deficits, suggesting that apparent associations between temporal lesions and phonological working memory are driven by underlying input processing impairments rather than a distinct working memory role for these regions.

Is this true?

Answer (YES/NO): NO